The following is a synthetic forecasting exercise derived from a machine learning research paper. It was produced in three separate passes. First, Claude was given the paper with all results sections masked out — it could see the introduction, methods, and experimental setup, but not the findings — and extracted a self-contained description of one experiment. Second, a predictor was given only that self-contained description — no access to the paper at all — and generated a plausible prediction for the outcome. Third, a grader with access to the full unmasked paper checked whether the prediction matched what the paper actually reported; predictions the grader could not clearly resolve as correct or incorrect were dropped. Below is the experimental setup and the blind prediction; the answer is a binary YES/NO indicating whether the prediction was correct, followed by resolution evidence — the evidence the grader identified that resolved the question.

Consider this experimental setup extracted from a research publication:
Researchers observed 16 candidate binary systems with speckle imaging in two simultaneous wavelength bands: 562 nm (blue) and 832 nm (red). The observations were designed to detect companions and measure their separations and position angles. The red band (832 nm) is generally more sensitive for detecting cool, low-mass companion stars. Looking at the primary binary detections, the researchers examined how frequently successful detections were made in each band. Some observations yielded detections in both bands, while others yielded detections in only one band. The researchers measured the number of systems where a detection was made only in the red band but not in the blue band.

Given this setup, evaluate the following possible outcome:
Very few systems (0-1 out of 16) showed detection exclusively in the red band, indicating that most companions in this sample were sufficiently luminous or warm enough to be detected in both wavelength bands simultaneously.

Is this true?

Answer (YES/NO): NO